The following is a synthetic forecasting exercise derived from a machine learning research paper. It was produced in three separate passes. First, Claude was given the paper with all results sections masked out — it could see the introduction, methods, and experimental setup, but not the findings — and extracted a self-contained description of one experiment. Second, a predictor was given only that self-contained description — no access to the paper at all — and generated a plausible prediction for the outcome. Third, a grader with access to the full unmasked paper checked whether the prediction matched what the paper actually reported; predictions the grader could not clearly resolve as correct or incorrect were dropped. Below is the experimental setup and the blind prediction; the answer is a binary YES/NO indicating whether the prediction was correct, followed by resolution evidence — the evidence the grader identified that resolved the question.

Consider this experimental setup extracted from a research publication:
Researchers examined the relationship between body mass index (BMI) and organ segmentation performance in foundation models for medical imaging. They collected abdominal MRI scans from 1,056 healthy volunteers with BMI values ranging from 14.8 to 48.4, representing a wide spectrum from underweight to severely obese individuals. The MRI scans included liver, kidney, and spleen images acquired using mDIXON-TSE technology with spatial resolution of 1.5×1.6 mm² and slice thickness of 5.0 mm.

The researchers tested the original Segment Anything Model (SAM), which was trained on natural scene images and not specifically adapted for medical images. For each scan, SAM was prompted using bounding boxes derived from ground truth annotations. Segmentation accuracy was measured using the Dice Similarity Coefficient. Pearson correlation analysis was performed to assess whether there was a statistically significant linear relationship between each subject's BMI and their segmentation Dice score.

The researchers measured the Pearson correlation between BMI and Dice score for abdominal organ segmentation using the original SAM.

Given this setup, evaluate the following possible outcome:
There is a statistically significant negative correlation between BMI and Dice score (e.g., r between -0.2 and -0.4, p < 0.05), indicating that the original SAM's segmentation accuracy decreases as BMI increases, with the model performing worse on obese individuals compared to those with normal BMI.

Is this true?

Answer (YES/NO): NO